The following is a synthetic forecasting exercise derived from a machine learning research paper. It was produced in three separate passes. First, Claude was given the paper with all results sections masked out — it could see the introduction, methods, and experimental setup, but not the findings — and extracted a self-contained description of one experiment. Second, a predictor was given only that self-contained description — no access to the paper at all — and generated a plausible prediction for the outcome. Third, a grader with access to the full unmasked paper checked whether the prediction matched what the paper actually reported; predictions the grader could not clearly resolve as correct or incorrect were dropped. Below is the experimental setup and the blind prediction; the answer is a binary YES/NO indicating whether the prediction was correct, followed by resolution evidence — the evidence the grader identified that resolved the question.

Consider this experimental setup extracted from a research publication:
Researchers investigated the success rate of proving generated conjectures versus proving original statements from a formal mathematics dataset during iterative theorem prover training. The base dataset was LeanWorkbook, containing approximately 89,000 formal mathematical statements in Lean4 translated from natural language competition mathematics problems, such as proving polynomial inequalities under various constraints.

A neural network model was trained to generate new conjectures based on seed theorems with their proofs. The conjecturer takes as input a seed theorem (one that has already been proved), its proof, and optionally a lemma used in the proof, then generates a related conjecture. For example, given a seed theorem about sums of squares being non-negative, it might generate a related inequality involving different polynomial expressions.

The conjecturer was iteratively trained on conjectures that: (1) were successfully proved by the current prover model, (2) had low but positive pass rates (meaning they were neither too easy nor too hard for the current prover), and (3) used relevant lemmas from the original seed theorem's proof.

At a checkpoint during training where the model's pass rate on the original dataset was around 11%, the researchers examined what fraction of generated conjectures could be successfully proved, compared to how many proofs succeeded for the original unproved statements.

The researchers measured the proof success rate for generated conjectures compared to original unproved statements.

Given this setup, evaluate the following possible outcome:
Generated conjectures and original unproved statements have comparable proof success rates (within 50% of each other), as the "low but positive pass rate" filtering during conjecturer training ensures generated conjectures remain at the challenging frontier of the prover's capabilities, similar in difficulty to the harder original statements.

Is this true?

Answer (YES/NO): NO